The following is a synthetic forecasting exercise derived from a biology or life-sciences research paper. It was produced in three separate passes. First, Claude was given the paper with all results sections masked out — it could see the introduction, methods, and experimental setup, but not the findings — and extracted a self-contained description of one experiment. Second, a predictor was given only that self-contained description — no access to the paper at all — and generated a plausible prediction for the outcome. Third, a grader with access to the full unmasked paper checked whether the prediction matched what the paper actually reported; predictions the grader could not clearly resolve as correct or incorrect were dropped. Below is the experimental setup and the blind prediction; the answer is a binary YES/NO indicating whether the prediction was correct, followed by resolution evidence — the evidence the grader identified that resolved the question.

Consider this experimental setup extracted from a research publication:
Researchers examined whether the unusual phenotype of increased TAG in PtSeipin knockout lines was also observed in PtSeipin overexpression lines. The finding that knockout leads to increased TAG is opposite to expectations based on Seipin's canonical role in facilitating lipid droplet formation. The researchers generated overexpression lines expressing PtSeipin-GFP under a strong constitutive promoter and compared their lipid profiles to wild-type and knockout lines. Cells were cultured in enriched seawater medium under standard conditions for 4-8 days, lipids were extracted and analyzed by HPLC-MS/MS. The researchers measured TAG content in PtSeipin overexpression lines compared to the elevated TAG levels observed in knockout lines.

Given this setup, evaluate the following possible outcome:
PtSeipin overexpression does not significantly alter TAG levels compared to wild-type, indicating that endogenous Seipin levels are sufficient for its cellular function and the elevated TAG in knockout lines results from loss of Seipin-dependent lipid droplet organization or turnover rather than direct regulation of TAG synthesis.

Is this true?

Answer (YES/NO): NO